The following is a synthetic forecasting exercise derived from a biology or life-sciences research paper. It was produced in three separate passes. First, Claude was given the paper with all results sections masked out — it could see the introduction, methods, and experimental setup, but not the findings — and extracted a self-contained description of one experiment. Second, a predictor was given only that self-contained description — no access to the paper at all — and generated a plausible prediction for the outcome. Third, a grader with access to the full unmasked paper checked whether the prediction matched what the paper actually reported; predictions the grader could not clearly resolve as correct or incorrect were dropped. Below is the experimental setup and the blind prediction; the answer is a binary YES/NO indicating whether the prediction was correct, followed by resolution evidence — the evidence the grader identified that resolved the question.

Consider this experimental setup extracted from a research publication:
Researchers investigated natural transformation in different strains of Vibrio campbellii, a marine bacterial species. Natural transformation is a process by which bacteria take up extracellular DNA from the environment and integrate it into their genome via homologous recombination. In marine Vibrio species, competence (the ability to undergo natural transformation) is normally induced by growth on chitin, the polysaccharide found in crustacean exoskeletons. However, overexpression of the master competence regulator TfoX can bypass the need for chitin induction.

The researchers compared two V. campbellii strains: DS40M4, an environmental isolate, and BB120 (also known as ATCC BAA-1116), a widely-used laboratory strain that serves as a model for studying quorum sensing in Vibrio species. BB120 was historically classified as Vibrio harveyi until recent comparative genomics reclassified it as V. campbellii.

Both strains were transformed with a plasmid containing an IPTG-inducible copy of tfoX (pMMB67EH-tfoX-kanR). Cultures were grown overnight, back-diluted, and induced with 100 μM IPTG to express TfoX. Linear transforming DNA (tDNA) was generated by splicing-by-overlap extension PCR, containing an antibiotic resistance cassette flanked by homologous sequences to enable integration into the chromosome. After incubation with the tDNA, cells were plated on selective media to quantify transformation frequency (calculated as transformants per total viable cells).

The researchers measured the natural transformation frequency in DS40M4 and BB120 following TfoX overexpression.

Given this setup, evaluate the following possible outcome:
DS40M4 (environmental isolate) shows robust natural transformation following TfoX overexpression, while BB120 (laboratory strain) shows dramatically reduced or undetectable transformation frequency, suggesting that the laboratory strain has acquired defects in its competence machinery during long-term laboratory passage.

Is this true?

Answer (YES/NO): NO